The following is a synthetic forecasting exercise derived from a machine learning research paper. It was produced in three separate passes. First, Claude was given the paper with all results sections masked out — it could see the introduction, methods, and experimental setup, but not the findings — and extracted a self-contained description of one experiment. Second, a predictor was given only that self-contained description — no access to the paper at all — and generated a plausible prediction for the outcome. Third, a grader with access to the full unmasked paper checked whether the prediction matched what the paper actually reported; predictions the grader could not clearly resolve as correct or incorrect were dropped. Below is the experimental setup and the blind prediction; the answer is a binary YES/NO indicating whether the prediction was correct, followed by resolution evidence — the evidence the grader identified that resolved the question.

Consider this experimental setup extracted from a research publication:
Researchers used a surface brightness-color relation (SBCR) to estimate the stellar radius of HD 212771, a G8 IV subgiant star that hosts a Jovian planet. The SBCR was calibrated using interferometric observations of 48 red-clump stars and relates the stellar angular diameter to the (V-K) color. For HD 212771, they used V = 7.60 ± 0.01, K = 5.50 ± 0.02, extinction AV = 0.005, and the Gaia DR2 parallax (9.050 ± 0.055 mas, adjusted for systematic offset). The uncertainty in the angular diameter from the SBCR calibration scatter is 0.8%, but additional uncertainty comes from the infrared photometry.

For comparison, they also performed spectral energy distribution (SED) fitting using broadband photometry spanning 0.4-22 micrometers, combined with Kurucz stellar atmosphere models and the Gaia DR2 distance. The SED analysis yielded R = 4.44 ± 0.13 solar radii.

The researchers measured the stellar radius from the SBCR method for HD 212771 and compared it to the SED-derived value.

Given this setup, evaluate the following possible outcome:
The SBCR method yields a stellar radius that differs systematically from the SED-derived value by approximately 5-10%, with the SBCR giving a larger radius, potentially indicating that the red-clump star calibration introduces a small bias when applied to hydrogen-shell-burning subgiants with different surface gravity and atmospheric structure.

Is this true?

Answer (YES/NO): NO